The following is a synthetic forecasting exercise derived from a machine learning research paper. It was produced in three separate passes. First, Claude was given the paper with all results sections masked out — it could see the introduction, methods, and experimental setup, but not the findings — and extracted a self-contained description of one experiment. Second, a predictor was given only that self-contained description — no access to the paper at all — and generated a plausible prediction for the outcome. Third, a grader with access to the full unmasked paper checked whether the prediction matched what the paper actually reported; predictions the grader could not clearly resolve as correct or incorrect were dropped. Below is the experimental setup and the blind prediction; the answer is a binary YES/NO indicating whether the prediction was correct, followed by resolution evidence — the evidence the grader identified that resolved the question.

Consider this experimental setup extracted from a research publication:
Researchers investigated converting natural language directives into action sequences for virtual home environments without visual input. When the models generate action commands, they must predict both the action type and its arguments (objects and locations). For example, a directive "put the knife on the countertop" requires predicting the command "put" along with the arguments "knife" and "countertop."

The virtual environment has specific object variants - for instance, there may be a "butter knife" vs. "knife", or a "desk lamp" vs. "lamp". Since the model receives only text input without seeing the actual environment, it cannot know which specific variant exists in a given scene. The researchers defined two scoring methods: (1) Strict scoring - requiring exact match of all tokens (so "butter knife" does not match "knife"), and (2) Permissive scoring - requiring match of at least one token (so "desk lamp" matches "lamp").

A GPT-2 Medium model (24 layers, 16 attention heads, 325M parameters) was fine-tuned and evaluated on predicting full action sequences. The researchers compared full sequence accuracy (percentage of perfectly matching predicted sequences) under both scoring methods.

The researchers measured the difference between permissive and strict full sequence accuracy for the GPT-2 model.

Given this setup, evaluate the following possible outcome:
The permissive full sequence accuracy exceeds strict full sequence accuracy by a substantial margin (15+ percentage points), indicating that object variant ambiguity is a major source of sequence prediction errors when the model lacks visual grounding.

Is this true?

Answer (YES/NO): NO